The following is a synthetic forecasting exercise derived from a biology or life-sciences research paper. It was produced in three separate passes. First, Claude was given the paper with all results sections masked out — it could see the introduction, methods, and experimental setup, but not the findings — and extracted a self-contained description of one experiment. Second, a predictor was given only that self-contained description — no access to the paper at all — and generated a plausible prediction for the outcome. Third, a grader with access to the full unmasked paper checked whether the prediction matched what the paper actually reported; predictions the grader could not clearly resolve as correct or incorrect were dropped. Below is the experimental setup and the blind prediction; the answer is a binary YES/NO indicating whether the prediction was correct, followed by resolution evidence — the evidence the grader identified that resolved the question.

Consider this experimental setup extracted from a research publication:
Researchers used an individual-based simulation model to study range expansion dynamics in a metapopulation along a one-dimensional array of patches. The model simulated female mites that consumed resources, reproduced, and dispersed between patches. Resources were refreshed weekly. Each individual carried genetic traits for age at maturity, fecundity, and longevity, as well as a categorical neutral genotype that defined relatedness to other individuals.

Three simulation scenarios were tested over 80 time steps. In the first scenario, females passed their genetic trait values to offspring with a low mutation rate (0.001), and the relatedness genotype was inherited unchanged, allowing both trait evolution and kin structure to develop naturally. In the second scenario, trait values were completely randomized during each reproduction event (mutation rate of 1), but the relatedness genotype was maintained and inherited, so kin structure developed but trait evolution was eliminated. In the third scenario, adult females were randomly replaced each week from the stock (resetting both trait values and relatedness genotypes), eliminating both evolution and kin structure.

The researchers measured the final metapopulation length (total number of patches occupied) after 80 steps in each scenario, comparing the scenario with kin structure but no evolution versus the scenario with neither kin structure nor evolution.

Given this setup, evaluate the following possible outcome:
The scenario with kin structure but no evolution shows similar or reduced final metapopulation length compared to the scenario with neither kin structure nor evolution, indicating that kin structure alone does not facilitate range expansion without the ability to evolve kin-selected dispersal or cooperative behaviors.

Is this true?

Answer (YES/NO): NO